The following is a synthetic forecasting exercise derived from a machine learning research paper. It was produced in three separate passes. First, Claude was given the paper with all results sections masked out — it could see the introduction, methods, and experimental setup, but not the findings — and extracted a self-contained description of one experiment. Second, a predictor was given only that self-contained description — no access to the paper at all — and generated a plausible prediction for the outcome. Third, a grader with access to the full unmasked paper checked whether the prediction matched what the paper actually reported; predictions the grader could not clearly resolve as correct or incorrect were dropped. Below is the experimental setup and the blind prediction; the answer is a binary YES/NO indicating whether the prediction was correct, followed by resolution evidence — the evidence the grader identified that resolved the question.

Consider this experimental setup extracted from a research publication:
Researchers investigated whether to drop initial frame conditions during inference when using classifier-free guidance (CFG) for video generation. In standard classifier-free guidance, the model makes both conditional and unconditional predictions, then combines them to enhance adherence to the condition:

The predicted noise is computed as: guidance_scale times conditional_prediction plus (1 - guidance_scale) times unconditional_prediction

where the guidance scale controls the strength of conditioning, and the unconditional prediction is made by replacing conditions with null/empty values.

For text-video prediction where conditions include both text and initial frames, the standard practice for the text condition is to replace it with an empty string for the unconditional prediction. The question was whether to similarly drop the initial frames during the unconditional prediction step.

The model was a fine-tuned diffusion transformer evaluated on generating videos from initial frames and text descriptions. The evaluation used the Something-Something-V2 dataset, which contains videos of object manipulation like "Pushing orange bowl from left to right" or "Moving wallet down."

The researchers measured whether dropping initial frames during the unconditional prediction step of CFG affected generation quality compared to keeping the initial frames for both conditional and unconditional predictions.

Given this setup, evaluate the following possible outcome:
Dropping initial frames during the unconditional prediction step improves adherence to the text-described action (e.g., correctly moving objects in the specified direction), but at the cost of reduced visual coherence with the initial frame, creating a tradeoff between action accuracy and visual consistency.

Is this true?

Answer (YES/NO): NO